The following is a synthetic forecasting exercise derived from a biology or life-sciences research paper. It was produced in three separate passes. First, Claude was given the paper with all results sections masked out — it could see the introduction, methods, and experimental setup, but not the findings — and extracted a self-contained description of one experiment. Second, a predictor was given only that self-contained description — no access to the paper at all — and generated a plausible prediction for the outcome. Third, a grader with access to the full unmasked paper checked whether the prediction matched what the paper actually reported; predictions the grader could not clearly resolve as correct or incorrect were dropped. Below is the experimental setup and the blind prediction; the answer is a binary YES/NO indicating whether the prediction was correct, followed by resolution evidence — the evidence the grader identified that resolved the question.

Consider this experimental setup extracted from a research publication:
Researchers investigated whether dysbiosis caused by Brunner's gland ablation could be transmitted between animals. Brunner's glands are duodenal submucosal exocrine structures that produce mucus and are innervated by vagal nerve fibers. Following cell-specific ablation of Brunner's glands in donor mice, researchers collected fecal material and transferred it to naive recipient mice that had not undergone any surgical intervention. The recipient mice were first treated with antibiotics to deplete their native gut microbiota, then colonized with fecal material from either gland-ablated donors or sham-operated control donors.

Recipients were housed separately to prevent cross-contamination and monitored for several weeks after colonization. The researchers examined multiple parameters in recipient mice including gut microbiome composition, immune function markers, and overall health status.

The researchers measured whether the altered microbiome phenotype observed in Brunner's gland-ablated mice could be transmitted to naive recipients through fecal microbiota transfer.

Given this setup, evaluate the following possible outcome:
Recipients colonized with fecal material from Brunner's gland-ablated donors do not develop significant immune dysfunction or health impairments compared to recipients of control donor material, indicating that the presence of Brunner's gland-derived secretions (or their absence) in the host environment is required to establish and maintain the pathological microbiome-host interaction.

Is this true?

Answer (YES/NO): NO